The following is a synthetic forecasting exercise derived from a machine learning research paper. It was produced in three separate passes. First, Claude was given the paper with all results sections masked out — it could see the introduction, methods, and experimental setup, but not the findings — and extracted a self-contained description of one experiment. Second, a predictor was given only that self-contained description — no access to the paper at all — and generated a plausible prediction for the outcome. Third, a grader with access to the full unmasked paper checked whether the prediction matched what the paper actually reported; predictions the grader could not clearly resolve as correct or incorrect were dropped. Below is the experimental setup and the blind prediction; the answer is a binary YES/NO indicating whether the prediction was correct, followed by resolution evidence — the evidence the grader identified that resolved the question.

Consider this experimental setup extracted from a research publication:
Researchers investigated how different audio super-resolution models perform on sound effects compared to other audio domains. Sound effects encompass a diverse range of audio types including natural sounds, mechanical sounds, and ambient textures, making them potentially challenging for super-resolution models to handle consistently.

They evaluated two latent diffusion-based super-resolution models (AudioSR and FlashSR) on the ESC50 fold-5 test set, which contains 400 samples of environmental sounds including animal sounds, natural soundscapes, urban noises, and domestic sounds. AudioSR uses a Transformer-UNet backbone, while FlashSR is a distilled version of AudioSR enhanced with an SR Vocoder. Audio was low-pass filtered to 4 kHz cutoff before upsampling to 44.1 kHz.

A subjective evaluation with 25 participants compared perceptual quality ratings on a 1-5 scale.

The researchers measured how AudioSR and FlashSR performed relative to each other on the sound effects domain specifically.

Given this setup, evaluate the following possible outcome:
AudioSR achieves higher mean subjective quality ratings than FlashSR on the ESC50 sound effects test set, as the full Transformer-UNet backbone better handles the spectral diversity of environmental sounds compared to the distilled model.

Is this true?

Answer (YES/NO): NO